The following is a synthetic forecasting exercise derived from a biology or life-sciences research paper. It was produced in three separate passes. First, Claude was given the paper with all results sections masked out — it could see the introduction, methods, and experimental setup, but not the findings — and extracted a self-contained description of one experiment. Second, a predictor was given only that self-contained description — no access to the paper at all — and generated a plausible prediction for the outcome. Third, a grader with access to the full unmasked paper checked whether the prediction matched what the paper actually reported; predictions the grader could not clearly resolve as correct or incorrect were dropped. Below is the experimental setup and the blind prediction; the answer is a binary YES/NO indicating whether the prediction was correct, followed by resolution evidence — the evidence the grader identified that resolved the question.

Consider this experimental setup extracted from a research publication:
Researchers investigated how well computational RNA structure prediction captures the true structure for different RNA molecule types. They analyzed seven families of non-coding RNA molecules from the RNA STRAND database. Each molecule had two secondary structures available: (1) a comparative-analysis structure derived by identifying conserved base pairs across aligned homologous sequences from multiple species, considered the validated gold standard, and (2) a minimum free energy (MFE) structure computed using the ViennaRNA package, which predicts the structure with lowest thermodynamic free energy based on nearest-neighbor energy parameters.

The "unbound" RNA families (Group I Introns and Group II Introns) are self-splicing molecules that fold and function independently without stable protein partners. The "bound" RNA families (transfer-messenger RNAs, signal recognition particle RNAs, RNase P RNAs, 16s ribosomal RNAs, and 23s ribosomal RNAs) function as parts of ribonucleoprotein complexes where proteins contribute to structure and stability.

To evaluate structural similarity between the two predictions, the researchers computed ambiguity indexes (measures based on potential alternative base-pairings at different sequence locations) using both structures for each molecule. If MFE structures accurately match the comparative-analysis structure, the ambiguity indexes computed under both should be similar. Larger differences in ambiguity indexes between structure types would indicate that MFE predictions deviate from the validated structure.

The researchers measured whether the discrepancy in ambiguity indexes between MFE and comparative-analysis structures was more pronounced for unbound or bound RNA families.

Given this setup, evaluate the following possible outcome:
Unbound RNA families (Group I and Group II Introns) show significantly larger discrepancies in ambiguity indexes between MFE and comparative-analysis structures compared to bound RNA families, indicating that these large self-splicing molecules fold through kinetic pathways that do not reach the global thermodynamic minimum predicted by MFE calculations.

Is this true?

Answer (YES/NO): YES